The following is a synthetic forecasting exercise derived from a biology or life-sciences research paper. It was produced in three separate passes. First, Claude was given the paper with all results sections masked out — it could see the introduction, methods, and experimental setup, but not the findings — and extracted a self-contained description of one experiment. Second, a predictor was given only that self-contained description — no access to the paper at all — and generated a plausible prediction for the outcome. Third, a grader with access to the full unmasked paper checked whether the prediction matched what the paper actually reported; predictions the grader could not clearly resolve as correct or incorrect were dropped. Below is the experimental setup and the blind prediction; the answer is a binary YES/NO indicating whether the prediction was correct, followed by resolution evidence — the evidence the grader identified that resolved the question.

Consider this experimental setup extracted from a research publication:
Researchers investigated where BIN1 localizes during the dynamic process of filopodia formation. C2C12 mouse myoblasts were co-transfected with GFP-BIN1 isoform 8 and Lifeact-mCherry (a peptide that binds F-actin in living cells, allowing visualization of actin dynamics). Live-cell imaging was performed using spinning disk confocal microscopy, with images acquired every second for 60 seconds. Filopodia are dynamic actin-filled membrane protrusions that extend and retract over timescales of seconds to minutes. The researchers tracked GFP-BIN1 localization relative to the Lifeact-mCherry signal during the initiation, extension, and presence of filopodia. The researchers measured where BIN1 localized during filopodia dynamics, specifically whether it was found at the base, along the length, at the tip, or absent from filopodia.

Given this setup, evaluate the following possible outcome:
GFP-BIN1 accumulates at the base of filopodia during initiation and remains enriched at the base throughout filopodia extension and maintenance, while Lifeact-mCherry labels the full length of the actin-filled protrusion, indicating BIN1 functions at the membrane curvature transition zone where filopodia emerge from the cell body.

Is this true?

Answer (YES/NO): NO